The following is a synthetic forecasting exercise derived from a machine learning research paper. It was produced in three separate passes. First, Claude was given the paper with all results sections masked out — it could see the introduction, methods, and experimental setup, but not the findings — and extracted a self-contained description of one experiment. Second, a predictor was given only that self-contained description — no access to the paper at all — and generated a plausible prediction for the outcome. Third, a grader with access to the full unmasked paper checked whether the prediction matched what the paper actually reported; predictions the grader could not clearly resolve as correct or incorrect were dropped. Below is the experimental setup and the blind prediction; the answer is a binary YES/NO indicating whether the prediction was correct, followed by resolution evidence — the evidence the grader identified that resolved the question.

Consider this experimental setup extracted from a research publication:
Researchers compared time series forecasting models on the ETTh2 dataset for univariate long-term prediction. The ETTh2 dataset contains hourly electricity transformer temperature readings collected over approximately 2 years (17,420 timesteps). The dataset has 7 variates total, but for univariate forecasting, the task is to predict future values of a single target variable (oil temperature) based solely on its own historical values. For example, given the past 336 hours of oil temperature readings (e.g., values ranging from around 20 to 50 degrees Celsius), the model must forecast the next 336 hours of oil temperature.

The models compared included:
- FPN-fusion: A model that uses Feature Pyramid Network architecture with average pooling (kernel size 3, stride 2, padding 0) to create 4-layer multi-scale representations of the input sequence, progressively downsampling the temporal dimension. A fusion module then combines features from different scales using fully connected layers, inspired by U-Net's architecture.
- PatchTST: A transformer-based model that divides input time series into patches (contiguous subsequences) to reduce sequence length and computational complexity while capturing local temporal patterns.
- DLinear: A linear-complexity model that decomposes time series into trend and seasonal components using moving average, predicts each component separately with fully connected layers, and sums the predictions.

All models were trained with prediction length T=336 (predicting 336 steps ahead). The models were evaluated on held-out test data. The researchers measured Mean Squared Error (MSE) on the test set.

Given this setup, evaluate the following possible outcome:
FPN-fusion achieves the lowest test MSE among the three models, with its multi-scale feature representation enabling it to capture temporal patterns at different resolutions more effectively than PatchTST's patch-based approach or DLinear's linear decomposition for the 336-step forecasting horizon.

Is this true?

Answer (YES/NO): NO